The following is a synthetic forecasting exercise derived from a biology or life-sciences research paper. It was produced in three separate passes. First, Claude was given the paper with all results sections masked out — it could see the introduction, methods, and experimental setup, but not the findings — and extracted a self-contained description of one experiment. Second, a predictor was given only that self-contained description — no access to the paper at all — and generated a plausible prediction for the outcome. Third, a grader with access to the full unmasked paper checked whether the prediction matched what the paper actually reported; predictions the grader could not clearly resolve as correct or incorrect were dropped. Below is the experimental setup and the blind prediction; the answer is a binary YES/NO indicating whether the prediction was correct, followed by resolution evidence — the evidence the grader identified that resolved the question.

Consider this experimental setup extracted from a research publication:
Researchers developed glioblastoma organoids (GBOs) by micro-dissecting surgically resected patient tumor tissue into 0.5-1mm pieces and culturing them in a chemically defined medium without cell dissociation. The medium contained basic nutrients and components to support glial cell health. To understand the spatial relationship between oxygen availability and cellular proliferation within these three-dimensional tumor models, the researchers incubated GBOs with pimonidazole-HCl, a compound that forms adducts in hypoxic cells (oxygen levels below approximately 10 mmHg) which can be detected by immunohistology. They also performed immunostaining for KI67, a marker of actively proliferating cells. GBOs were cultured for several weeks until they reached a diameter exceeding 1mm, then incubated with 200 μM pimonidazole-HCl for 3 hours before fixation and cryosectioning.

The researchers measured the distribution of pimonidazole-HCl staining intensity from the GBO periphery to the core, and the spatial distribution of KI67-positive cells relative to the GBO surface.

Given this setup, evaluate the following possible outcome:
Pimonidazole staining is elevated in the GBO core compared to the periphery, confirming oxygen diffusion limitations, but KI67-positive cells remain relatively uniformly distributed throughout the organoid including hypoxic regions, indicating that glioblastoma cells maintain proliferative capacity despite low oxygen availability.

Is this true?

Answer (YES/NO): NO